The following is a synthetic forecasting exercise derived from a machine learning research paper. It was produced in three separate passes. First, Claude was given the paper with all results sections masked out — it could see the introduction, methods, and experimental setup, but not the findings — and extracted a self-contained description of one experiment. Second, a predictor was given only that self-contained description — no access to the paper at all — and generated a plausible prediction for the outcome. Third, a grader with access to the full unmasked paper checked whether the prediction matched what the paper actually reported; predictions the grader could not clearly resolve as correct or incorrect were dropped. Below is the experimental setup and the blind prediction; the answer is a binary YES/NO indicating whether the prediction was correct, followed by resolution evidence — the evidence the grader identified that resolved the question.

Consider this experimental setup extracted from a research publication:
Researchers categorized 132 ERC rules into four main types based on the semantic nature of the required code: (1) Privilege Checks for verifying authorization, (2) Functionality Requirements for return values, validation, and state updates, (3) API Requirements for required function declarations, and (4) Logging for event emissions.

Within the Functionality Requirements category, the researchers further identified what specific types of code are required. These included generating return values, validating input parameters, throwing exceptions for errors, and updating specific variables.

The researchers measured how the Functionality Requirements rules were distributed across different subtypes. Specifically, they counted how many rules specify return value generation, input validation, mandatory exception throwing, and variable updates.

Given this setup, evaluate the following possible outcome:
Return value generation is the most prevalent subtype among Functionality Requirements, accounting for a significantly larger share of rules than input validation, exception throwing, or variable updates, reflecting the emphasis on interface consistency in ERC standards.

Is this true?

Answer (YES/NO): YES